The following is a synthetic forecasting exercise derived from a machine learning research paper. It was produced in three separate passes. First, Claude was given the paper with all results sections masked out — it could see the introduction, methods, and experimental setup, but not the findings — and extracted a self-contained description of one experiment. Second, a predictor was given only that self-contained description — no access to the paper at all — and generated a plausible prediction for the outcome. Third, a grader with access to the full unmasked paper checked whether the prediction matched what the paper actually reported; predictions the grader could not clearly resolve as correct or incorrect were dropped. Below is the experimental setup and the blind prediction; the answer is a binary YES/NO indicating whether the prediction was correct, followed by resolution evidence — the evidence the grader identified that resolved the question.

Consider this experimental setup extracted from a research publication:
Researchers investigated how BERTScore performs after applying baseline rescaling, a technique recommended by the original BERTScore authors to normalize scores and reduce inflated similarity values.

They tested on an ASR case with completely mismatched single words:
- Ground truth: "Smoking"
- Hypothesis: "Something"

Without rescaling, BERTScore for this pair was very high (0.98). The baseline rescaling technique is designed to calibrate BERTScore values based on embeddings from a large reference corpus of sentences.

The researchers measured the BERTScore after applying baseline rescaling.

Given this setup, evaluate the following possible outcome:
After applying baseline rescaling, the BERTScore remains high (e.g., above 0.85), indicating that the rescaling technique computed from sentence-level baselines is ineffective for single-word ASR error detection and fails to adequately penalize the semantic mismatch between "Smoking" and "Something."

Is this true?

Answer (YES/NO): YES